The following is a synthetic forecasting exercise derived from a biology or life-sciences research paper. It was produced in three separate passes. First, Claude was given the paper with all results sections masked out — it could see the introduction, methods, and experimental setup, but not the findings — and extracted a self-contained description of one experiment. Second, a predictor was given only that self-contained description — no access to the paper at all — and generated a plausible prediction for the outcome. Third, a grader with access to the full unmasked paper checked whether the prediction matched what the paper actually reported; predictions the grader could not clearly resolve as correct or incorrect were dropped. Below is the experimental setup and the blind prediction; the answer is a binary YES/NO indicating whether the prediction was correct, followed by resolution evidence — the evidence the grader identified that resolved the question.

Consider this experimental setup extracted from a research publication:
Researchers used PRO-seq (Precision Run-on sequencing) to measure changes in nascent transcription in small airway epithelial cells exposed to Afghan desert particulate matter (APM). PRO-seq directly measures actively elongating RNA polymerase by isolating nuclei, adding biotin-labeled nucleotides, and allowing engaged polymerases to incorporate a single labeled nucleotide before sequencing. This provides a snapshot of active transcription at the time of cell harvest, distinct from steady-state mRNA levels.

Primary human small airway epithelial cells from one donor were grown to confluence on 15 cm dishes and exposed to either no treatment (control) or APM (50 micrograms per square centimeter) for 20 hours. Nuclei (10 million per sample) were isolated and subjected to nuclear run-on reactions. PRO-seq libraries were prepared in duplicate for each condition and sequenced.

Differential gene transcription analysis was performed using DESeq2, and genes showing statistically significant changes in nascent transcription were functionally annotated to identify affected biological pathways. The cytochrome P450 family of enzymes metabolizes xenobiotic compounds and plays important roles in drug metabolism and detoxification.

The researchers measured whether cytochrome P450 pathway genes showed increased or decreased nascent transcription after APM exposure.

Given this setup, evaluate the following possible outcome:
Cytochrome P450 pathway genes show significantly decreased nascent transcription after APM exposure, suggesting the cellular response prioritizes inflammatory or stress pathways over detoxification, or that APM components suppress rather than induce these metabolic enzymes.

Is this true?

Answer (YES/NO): YES